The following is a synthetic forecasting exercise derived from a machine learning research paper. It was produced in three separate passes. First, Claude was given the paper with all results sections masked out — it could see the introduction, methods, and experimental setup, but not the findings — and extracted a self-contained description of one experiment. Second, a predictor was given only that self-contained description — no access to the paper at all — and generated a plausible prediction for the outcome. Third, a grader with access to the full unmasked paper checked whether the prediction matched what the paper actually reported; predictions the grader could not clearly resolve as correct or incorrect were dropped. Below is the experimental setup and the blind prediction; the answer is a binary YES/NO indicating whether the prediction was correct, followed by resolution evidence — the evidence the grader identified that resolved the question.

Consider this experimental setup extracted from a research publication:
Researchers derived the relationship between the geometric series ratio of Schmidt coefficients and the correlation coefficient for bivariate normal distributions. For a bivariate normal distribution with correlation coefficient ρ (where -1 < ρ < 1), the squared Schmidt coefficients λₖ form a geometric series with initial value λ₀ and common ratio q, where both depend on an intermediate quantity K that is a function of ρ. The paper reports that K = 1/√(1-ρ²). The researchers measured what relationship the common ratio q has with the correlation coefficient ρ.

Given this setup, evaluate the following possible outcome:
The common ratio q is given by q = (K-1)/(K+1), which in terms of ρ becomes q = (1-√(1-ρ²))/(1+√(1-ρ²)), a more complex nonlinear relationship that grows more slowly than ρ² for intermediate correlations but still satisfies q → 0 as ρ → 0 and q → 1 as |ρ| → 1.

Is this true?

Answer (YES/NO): YES